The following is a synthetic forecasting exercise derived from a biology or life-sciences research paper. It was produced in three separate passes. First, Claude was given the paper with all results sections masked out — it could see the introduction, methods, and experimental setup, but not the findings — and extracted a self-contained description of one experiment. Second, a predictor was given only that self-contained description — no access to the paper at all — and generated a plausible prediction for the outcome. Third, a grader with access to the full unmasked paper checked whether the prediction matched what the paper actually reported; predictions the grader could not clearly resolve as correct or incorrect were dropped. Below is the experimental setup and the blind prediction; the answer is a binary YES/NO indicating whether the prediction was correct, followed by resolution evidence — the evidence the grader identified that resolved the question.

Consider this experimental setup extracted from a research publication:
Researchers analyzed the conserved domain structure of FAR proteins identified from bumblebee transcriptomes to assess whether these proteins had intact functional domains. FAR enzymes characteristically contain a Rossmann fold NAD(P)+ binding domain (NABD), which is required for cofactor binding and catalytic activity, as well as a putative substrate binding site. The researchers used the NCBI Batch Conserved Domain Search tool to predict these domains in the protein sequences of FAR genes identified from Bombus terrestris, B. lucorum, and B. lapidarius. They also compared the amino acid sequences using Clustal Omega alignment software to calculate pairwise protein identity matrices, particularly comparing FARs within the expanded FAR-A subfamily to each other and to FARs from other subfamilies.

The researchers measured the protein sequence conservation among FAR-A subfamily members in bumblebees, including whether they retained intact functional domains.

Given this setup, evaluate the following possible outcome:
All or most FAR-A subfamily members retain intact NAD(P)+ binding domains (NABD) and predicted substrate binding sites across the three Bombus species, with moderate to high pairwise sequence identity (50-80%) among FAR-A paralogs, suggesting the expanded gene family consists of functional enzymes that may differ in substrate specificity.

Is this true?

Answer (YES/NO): NO